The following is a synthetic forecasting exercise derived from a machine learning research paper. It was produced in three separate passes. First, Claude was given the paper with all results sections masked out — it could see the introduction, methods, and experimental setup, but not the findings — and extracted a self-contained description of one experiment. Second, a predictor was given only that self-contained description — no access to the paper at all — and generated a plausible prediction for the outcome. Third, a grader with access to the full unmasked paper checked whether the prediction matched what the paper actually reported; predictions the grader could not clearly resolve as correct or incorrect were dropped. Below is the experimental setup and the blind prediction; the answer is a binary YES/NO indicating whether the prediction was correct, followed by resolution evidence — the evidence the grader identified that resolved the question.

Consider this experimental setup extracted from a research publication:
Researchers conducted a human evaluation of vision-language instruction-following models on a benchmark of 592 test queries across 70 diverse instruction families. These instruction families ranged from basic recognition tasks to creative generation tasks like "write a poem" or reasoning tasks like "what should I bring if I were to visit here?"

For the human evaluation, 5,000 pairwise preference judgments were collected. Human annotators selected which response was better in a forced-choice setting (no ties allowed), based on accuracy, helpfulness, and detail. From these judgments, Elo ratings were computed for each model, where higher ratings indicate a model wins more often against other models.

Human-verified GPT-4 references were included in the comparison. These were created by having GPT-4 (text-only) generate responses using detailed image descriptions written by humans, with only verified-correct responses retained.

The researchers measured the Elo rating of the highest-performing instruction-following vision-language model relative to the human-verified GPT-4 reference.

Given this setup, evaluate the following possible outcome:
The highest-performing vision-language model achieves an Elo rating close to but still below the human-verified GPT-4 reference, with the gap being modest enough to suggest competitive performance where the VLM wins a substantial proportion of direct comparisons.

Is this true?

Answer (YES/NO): NO